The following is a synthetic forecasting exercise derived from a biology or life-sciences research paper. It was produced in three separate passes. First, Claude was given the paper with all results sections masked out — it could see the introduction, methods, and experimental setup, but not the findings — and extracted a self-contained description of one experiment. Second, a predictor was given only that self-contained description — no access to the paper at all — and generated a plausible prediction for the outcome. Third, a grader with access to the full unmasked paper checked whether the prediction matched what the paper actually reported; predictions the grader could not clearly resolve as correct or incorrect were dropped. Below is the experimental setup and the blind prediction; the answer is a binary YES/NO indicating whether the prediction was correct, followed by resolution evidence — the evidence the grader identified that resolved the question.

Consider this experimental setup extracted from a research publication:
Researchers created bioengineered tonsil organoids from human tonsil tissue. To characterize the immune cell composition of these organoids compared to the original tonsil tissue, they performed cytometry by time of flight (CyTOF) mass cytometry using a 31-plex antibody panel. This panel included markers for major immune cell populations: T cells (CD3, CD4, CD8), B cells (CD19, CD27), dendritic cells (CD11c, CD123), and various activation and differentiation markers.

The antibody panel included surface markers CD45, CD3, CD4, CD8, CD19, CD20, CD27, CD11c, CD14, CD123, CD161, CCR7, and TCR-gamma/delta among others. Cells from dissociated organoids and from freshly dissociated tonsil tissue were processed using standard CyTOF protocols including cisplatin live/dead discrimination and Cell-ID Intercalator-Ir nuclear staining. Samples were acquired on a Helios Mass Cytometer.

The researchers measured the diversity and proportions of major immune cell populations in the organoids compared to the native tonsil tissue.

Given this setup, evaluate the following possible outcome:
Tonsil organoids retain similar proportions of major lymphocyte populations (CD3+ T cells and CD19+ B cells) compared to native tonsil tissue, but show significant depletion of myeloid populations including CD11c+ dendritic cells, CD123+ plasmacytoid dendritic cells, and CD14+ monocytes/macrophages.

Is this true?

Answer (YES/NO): NO